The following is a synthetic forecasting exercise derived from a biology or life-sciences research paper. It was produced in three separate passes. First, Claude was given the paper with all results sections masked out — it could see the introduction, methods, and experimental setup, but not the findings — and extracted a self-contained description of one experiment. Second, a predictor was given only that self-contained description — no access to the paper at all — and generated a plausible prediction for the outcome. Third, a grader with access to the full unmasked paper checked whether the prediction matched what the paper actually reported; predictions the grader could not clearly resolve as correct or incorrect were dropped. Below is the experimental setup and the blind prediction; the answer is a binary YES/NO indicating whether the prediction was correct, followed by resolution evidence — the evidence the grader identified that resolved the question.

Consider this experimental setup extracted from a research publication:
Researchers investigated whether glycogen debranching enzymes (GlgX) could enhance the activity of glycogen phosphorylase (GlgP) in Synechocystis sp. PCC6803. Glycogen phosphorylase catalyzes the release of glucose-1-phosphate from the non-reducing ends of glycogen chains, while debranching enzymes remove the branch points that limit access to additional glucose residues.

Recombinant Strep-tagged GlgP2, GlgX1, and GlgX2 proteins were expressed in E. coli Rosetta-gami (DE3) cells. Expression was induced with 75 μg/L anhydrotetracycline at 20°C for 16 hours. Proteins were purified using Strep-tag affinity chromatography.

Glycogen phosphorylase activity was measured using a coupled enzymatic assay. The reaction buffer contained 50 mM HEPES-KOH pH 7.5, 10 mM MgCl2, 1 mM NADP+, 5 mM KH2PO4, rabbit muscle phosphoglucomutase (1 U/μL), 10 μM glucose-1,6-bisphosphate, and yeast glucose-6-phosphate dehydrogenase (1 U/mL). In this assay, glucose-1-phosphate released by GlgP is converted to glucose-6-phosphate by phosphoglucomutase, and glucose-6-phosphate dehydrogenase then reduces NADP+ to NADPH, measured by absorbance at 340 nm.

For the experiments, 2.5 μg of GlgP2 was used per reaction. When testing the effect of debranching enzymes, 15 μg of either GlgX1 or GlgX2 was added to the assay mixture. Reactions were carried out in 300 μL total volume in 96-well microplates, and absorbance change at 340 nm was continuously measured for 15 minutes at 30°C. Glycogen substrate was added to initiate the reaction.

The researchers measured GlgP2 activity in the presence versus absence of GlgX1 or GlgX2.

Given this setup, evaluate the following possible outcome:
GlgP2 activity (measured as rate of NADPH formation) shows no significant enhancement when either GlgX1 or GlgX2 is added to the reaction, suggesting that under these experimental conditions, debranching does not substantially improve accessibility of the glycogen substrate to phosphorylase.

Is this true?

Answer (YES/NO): NO